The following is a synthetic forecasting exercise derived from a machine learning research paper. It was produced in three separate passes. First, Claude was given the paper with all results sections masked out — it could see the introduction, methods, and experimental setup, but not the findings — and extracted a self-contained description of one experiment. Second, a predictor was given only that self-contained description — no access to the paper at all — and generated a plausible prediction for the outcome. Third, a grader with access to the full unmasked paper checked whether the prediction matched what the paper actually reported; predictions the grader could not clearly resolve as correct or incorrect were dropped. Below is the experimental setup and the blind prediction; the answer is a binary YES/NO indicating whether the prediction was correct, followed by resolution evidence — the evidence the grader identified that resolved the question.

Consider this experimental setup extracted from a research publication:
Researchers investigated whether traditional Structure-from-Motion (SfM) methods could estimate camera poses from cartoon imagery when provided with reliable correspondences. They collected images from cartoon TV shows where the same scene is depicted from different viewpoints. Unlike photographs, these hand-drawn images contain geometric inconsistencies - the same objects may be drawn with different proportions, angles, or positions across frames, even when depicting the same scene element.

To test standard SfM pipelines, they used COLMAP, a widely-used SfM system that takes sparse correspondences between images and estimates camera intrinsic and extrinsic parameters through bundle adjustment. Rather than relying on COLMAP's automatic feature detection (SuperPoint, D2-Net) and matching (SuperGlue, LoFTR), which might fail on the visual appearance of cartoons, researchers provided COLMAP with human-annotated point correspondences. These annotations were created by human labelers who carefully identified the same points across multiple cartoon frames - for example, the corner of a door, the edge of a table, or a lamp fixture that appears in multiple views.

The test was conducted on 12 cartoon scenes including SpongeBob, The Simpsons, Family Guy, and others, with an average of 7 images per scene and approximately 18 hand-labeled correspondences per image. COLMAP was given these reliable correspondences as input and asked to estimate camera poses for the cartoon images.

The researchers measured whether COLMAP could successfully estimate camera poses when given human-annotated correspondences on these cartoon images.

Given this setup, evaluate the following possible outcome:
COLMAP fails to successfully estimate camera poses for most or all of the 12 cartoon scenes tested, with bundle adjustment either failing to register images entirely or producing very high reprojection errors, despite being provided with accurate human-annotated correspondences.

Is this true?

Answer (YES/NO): YES